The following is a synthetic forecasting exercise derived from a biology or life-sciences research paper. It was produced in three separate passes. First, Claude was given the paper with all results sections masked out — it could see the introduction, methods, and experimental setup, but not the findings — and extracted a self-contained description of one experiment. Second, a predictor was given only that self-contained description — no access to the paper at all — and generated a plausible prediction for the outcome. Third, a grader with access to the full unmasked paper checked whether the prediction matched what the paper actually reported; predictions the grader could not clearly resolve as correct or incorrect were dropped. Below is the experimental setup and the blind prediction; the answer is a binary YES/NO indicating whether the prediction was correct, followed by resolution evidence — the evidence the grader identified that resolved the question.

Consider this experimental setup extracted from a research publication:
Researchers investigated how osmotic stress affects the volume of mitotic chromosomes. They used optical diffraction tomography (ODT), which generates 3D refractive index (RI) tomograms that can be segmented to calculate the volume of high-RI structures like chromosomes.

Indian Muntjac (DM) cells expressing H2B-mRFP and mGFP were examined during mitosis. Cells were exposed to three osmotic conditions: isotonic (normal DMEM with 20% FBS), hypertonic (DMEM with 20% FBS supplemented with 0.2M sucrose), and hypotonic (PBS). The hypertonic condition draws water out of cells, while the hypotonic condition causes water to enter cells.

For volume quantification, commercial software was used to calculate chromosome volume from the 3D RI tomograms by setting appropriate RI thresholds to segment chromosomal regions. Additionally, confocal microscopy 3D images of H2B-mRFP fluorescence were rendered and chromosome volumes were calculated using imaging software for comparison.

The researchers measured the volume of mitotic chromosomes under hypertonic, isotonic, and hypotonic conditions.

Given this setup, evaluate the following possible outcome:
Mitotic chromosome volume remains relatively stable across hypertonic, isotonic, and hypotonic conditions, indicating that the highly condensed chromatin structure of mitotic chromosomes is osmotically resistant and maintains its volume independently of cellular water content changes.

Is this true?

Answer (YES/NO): NO